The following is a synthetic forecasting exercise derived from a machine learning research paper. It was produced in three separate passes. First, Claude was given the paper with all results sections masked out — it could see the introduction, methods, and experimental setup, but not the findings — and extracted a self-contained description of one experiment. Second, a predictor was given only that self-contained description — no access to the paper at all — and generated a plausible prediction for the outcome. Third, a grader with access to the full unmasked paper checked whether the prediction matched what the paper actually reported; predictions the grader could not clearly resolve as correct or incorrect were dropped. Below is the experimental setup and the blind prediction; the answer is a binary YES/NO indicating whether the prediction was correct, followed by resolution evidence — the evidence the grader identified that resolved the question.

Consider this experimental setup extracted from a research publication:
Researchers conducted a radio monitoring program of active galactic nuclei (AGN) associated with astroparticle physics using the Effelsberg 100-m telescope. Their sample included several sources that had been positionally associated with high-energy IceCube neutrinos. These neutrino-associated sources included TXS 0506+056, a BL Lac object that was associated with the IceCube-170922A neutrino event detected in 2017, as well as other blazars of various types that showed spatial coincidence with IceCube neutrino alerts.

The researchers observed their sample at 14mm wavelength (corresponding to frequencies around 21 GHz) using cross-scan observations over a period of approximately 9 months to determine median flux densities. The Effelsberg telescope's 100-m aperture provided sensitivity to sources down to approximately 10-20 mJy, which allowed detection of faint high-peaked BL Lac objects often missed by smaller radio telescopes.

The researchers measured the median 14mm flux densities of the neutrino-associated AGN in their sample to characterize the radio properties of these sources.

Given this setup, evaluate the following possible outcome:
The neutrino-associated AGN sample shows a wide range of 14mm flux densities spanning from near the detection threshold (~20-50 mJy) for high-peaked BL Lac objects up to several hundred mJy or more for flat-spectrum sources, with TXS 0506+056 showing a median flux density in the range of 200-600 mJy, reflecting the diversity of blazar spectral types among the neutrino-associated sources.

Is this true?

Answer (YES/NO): NO